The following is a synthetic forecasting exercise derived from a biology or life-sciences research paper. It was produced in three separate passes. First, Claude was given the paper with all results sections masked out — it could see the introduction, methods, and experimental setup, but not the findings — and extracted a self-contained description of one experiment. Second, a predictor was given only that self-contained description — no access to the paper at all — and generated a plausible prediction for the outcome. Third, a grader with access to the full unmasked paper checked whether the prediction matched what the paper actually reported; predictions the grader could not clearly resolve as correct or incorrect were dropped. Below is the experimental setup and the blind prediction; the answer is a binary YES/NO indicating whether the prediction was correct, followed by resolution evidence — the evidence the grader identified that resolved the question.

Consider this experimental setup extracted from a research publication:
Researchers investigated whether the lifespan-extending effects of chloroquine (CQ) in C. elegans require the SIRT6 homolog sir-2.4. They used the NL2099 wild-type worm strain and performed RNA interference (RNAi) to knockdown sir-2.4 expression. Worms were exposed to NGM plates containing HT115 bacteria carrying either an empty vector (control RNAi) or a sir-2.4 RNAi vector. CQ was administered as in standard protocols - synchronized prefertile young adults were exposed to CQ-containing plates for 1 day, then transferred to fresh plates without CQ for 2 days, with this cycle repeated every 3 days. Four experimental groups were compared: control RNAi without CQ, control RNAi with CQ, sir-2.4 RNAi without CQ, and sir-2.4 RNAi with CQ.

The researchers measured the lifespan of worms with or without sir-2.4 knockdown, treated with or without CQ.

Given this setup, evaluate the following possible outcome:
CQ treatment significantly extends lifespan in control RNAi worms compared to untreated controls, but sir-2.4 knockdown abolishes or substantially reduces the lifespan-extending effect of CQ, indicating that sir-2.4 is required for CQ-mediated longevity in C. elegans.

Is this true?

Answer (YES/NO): YES